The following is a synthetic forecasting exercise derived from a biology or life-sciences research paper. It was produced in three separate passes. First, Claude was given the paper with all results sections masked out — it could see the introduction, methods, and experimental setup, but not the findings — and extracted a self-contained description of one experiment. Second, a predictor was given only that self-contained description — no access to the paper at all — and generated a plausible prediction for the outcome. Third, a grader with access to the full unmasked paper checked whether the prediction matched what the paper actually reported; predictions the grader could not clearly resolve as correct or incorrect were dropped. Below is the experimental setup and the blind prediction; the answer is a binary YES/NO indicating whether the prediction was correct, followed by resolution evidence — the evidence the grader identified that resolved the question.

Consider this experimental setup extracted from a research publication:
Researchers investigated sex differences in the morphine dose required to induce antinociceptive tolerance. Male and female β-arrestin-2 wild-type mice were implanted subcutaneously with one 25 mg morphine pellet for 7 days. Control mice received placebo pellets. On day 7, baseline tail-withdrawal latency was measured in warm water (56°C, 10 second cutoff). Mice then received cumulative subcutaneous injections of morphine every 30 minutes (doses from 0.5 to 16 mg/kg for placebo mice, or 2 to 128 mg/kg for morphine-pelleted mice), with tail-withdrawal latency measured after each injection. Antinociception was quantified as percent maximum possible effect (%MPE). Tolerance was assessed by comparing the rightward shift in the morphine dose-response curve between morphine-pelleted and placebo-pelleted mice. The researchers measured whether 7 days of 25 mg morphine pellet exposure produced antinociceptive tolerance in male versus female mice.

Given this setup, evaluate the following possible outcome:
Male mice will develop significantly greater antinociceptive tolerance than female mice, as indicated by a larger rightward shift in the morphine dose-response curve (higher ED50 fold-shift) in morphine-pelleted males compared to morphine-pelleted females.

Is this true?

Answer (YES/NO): NO